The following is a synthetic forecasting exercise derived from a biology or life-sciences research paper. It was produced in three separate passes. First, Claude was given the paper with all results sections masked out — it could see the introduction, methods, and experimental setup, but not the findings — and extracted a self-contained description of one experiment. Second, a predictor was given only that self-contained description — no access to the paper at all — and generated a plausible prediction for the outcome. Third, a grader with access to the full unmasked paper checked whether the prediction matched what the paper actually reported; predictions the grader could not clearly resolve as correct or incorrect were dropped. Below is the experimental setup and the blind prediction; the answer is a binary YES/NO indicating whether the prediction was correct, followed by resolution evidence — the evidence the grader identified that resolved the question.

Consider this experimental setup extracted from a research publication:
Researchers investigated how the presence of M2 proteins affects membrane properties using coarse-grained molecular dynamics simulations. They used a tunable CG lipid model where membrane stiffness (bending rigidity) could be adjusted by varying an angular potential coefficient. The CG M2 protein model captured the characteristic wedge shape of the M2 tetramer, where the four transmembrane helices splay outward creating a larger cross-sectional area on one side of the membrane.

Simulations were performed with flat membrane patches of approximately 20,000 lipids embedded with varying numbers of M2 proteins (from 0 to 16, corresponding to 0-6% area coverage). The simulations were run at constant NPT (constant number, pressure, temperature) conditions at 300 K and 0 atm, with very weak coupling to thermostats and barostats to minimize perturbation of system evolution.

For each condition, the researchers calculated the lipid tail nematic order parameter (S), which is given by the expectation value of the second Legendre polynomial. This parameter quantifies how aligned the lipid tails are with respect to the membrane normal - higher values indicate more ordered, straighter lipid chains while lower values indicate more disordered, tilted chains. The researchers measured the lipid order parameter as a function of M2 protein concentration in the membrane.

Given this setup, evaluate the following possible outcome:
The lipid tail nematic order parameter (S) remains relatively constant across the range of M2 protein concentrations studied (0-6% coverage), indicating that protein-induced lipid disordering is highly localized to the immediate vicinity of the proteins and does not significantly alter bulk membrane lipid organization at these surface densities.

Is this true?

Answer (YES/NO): YES